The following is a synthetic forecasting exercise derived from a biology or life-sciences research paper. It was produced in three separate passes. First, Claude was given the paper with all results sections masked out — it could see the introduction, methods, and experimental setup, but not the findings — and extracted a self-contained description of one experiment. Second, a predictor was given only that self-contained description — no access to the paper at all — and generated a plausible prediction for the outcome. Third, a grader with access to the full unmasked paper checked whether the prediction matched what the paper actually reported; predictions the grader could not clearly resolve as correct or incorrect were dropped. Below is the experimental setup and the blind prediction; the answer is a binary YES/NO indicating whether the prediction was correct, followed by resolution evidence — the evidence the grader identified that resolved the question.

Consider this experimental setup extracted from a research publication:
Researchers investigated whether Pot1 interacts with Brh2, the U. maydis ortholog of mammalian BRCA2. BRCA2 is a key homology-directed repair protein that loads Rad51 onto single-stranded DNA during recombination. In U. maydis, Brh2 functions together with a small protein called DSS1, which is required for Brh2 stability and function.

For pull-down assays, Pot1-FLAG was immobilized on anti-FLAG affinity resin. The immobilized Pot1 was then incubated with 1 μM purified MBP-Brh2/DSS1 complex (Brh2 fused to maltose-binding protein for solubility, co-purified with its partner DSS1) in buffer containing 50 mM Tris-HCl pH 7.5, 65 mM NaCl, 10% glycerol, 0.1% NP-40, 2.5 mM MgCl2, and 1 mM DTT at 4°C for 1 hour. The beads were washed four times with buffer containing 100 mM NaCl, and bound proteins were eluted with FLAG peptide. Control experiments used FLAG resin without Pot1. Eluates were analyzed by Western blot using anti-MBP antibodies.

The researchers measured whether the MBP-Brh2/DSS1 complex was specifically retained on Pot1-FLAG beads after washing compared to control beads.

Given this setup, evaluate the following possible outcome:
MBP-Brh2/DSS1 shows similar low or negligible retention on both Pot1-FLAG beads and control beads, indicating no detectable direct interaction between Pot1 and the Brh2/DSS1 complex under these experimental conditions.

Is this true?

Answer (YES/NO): YES